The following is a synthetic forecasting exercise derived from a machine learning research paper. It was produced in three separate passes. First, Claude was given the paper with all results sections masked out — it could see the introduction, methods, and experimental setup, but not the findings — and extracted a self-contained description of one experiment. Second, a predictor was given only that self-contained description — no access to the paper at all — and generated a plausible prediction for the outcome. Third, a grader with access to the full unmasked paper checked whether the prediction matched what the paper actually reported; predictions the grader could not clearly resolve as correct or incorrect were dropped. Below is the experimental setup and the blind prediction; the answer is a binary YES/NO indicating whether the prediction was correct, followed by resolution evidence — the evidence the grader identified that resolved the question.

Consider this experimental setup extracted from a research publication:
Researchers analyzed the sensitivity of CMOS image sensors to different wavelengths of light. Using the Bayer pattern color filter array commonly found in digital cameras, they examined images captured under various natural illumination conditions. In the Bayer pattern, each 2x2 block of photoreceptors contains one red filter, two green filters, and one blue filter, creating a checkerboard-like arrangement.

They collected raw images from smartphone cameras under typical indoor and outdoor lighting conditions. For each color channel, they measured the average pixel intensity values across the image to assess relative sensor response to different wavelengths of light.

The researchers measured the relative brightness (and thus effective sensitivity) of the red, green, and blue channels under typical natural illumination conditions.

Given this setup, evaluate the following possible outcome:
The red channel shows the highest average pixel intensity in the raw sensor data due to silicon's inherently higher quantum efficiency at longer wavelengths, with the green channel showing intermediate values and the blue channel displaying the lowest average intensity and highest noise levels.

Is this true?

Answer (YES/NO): NO